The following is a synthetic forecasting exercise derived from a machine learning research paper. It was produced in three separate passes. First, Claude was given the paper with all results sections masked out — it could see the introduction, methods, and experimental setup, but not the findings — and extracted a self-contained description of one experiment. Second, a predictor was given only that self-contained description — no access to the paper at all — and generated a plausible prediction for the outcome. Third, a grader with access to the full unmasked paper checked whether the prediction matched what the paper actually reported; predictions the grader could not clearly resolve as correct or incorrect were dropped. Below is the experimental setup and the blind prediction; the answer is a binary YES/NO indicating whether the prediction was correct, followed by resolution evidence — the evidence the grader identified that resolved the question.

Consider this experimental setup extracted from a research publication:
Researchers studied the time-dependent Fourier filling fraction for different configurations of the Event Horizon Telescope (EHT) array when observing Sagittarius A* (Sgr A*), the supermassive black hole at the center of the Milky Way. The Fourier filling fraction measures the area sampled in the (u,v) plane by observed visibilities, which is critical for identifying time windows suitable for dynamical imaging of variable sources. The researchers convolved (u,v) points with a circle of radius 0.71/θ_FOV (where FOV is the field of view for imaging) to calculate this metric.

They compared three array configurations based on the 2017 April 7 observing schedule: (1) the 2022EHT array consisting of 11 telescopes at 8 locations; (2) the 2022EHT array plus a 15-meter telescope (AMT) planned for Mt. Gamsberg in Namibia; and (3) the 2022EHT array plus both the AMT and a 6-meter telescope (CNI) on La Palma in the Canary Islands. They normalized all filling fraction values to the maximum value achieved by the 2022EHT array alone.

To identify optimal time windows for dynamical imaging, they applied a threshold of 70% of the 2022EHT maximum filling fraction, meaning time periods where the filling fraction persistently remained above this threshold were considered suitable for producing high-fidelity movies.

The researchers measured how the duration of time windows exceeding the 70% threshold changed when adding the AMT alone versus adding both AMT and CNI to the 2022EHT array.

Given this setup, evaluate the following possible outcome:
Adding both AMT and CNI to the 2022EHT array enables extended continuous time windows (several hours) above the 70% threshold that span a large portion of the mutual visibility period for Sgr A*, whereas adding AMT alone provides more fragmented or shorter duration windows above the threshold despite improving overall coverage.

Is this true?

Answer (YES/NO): YES